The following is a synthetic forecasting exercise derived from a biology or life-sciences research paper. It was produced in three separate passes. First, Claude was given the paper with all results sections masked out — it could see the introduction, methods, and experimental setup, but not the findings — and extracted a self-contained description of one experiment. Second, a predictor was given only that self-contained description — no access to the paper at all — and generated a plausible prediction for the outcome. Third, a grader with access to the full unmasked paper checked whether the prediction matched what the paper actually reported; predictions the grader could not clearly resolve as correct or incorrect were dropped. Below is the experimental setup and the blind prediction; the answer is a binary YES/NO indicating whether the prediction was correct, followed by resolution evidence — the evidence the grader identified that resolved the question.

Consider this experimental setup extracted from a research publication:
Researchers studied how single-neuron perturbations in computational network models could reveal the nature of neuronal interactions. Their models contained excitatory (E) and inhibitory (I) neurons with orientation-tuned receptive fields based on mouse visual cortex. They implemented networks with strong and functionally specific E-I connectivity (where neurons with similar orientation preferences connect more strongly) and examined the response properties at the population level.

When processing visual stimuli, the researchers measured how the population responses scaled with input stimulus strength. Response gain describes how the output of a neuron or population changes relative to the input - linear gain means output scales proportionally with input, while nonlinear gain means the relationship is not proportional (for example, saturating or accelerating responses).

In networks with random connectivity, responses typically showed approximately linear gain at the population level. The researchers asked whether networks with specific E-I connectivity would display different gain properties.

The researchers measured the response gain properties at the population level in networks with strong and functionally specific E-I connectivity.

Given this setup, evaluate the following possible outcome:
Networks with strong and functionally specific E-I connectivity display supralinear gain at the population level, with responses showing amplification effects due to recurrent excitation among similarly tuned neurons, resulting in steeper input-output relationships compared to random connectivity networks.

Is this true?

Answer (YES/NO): NO